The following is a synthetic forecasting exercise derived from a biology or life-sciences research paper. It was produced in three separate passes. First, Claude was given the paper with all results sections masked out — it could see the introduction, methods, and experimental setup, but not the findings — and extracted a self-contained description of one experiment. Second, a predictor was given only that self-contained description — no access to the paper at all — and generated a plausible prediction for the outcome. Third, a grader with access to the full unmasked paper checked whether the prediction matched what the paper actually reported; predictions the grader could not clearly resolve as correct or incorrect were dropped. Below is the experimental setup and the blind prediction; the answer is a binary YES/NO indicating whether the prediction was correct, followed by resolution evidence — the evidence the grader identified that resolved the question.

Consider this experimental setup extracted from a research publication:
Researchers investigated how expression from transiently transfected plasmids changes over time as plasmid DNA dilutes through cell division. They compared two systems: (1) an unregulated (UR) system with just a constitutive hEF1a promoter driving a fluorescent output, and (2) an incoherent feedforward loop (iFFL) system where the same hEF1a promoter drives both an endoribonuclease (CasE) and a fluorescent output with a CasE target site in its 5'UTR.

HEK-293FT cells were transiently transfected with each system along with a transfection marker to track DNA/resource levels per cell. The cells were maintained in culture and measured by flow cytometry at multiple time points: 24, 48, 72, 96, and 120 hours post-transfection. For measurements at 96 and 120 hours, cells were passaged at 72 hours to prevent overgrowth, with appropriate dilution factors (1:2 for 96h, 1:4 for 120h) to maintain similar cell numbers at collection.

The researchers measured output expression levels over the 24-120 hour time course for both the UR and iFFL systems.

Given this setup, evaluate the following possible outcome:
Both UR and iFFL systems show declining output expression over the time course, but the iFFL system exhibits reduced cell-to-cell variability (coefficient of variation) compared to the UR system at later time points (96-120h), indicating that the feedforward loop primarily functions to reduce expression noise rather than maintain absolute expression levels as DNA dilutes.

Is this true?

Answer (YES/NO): NO